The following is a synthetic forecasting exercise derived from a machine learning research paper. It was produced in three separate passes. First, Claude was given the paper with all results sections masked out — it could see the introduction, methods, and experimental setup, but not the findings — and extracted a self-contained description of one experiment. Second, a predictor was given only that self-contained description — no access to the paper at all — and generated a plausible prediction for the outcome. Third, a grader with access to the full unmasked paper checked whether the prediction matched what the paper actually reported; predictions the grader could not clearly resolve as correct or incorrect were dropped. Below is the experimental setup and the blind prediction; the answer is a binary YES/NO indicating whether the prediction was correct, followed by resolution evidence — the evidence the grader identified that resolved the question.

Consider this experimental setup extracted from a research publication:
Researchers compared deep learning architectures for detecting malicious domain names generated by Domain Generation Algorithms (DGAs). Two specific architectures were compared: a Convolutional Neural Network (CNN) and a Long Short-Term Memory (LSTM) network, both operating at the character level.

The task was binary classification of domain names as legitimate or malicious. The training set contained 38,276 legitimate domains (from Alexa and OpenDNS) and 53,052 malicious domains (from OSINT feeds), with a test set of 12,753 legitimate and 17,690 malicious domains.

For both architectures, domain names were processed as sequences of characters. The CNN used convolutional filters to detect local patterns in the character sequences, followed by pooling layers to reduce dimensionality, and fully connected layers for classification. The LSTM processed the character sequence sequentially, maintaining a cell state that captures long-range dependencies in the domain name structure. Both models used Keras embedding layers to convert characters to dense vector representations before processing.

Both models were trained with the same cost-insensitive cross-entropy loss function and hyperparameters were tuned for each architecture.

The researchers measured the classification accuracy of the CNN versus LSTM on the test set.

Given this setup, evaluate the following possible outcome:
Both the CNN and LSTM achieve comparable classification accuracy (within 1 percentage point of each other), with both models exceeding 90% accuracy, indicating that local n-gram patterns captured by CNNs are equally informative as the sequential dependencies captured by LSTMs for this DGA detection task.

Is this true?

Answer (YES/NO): YES